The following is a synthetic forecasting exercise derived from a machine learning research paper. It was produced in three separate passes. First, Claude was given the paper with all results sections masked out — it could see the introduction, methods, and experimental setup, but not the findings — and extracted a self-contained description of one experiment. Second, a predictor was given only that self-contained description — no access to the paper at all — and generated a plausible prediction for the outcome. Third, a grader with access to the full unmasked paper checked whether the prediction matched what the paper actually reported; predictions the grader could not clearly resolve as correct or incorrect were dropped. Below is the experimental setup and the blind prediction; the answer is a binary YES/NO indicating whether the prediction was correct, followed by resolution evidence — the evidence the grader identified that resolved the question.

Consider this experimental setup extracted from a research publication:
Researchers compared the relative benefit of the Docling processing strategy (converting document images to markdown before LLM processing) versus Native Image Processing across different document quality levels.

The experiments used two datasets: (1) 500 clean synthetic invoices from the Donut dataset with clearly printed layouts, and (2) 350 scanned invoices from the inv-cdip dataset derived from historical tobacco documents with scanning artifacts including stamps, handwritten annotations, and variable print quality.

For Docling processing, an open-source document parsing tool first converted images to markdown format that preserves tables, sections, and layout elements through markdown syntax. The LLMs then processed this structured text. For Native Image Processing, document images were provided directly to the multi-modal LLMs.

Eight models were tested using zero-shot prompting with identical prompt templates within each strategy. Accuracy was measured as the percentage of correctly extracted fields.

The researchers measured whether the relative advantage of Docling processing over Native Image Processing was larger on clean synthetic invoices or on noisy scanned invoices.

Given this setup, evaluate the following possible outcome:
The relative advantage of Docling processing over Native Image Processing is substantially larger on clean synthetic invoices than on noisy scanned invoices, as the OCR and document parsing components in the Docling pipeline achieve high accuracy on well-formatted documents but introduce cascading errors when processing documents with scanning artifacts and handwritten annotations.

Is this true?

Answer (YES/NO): YES